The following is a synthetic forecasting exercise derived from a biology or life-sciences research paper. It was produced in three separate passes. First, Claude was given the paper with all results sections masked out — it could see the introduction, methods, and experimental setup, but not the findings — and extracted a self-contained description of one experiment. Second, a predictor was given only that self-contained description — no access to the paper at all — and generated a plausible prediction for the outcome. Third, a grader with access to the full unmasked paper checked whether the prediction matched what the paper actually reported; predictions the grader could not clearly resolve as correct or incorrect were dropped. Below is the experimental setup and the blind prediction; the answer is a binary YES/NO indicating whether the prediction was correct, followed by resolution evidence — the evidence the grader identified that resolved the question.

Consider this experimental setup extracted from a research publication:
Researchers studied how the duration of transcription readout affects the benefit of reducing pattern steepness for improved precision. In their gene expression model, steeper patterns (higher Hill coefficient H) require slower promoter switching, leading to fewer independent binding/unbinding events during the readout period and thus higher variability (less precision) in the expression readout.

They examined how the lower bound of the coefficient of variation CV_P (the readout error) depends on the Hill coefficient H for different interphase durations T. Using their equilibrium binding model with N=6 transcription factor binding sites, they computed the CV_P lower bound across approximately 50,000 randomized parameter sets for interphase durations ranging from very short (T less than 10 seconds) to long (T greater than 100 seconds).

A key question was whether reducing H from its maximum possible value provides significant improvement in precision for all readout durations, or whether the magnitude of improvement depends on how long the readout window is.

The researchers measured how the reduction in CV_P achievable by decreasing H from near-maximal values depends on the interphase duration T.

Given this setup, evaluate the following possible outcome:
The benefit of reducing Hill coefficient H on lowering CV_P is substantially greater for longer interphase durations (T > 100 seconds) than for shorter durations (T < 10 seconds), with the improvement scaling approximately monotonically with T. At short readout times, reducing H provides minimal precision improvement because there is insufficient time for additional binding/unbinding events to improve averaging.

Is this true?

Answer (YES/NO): NO